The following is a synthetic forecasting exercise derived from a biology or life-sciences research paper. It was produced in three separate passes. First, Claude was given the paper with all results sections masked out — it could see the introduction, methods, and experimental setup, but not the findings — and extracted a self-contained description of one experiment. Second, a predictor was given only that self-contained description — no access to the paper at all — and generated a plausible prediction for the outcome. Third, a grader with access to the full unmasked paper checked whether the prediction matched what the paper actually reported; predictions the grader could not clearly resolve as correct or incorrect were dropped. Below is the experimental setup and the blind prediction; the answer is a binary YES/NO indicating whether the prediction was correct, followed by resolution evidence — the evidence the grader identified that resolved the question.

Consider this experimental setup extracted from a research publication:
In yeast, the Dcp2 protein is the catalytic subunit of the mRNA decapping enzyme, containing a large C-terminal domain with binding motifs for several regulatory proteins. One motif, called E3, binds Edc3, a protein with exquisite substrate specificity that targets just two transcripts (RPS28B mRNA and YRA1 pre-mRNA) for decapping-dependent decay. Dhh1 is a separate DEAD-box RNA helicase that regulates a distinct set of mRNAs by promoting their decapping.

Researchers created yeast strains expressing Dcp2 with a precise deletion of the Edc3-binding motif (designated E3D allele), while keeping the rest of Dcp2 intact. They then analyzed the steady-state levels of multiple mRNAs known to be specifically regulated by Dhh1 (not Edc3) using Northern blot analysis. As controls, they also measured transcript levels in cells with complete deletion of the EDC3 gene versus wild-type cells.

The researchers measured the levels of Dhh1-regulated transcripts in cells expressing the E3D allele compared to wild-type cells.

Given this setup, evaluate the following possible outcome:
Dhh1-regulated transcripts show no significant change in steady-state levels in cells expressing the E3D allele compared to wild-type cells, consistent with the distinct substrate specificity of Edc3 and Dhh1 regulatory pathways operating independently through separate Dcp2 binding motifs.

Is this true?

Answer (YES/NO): NO